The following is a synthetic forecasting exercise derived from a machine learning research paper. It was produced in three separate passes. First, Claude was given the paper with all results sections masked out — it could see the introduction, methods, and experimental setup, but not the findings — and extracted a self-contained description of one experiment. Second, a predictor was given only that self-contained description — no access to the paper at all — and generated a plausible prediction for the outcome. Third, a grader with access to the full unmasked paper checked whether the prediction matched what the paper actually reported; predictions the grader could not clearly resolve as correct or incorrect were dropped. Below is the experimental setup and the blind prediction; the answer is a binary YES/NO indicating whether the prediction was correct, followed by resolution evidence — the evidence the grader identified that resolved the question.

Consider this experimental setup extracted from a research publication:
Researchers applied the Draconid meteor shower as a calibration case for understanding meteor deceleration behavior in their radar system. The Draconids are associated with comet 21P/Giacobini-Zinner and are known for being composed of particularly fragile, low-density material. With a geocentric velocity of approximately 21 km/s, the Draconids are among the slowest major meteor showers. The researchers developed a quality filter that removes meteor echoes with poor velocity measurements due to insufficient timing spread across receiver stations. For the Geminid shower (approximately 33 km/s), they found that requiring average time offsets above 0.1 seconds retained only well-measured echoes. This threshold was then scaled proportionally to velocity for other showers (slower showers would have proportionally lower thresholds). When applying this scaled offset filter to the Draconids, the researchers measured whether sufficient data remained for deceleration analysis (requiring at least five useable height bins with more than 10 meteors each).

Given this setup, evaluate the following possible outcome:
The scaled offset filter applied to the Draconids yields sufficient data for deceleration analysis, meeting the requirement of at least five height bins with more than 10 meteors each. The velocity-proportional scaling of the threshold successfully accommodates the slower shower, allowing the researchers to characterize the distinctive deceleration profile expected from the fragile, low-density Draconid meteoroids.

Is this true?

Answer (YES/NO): NO